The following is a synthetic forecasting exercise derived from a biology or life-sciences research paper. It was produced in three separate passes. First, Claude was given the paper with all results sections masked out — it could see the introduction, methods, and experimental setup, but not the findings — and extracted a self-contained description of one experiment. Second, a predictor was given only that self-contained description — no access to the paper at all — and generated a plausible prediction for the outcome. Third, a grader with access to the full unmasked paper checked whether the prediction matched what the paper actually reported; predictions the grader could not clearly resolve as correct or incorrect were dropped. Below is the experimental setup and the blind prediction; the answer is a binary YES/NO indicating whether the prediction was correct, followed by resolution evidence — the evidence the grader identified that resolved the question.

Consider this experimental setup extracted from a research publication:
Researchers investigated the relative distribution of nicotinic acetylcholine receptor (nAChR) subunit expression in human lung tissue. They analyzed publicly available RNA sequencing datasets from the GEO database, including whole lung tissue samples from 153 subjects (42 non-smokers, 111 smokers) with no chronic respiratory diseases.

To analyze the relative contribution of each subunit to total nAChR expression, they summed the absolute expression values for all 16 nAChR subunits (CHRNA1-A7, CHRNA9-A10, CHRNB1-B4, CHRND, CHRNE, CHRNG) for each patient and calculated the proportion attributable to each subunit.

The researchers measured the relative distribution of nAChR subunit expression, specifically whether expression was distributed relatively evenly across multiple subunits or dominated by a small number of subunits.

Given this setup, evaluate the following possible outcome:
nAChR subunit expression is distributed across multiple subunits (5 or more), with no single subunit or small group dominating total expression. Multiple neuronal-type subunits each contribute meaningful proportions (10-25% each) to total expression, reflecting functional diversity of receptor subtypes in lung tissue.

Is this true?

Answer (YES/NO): NO